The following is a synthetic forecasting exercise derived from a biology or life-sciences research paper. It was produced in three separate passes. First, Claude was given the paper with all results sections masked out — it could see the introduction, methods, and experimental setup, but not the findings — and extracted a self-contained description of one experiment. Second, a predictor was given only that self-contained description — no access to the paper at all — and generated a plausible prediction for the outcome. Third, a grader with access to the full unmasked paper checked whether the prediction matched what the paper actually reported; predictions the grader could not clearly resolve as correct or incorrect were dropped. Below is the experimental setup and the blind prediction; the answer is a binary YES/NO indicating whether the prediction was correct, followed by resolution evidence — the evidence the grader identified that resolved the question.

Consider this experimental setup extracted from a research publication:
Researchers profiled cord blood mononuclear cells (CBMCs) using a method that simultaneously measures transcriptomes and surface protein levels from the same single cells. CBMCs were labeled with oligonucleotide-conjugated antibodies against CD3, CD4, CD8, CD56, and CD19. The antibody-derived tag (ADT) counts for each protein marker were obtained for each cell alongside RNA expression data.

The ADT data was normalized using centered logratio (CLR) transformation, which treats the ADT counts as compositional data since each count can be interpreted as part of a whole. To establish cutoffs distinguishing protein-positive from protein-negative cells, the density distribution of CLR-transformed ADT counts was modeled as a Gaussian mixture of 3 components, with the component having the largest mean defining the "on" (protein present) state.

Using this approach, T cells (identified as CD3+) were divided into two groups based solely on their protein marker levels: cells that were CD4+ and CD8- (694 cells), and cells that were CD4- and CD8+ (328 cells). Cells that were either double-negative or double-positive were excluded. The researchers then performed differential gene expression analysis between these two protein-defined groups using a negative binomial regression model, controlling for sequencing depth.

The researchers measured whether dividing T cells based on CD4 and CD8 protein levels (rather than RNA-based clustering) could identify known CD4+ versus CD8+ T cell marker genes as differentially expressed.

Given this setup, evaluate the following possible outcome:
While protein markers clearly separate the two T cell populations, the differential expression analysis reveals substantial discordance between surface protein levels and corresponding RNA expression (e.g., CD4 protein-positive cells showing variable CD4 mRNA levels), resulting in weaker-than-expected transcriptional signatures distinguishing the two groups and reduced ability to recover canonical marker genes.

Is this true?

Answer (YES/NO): NO